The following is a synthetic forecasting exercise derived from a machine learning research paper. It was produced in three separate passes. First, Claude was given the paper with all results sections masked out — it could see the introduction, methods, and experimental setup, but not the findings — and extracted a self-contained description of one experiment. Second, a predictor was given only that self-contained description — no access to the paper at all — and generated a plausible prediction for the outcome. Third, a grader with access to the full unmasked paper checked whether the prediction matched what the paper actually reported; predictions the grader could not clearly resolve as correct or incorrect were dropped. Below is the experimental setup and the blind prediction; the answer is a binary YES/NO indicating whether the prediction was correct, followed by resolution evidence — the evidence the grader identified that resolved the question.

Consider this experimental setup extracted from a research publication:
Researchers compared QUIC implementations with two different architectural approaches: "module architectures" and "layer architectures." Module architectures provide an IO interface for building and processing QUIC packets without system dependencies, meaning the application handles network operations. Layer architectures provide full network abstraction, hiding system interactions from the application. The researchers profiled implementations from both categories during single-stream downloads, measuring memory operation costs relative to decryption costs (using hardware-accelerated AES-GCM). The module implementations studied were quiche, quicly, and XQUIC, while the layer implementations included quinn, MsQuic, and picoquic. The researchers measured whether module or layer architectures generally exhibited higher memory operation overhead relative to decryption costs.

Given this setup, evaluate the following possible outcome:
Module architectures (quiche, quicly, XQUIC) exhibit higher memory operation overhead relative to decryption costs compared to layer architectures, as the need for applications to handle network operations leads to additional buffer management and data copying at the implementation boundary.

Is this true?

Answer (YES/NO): YES